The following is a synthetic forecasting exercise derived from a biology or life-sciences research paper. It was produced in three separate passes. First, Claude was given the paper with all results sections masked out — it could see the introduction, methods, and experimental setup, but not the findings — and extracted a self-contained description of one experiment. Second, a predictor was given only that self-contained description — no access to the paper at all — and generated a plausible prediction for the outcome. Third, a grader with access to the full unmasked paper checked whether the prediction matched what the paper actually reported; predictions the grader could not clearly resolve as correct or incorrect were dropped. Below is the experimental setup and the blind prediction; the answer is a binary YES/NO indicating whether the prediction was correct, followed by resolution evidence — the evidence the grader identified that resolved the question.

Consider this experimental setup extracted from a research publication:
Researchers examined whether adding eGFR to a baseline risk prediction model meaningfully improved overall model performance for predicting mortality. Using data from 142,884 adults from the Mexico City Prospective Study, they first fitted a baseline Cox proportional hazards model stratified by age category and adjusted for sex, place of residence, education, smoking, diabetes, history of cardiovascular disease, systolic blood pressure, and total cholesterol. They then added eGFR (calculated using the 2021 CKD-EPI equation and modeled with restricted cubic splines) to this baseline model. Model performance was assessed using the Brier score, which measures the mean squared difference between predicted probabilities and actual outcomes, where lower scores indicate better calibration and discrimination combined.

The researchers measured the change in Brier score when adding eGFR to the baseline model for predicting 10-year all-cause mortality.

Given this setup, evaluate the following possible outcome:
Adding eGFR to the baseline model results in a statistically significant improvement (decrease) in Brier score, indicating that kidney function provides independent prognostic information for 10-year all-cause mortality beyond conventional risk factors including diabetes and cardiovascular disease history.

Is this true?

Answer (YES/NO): NO